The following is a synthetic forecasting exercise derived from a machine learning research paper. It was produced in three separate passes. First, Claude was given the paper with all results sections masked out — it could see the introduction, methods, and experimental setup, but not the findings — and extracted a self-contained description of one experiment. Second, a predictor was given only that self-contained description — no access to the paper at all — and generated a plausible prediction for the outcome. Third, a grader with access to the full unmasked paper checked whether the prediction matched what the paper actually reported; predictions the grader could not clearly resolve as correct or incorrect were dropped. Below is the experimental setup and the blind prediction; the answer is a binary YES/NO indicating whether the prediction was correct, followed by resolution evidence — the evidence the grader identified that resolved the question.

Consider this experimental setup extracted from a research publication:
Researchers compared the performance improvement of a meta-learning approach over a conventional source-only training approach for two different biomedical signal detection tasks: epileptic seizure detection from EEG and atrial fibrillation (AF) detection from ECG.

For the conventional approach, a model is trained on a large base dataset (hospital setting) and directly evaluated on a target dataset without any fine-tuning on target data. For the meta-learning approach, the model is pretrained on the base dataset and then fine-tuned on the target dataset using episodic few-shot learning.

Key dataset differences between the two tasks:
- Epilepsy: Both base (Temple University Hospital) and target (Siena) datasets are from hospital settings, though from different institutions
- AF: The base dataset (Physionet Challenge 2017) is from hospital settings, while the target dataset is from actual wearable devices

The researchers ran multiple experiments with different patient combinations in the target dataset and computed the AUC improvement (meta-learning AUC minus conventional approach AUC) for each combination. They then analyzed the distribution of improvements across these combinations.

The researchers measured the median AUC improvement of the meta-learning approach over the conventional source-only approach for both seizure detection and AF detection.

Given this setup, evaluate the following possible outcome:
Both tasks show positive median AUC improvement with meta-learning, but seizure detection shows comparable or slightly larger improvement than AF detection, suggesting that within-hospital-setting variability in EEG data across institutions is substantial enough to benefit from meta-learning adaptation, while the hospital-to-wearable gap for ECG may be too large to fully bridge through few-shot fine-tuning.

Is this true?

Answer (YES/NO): NO